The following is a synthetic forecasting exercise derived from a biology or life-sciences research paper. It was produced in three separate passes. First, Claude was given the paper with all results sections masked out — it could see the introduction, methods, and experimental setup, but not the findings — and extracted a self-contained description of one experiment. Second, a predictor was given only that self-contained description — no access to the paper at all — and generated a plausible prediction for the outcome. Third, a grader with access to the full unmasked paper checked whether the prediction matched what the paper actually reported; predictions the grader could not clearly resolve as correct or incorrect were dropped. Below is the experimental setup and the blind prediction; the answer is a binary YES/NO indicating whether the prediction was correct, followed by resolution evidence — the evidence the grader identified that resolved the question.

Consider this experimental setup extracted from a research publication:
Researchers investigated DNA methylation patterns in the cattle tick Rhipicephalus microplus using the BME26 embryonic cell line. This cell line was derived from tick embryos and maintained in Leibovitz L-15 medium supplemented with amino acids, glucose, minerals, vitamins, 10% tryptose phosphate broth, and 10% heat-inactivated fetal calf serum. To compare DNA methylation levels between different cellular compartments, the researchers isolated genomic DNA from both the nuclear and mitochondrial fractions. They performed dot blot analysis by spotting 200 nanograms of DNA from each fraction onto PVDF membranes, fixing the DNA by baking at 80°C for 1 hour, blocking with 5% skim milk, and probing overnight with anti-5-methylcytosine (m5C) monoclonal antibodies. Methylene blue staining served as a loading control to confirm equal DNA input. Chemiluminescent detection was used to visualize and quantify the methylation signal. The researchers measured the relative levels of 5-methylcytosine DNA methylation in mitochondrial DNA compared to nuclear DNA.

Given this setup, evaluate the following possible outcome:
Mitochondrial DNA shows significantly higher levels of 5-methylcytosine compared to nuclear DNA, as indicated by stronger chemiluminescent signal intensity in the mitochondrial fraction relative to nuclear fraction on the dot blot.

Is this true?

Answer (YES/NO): YES